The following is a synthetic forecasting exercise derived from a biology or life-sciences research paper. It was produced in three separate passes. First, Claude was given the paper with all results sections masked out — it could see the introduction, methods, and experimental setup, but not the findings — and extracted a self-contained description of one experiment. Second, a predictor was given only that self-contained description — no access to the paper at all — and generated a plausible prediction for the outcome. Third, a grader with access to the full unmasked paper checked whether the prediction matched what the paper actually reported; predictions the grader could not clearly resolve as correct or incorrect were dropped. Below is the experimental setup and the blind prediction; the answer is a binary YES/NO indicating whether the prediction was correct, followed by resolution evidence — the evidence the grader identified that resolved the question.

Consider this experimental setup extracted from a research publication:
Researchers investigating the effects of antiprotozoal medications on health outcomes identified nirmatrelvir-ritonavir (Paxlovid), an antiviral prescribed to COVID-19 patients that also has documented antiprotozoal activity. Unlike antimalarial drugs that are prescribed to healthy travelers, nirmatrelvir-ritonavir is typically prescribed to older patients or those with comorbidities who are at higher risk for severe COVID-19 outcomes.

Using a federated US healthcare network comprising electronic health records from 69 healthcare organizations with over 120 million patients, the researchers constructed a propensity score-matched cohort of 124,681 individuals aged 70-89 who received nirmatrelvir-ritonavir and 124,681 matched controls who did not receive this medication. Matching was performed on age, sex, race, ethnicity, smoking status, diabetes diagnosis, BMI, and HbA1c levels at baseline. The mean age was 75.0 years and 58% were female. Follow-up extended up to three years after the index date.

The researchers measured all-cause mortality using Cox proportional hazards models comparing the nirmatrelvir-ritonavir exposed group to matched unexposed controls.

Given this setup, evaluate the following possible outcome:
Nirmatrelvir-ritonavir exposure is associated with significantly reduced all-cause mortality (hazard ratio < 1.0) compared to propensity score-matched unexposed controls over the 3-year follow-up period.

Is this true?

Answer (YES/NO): YES